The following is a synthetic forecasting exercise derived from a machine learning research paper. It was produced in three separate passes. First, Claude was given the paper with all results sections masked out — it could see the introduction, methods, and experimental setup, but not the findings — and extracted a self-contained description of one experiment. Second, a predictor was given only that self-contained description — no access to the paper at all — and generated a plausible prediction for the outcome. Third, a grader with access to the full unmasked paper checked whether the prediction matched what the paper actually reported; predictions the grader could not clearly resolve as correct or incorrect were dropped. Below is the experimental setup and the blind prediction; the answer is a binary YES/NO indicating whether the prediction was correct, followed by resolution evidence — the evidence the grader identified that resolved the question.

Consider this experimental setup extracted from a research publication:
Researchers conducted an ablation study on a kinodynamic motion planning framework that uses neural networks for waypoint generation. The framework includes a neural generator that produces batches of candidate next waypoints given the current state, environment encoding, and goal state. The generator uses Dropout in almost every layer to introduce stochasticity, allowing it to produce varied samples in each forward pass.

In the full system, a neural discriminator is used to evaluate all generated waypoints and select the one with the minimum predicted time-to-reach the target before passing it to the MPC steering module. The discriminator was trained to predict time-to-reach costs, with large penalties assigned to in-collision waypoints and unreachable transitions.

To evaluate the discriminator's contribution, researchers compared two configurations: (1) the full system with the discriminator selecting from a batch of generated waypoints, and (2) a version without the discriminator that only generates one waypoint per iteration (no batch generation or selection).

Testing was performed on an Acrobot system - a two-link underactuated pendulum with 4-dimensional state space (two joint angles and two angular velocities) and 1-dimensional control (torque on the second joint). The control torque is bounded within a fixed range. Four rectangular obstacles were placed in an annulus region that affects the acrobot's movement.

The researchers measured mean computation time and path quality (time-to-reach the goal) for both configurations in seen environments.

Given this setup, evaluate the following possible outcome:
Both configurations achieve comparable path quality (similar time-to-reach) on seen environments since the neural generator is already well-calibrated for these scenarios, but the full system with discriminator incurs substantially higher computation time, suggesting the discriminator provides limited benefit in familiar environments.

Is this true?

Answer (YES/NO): NO